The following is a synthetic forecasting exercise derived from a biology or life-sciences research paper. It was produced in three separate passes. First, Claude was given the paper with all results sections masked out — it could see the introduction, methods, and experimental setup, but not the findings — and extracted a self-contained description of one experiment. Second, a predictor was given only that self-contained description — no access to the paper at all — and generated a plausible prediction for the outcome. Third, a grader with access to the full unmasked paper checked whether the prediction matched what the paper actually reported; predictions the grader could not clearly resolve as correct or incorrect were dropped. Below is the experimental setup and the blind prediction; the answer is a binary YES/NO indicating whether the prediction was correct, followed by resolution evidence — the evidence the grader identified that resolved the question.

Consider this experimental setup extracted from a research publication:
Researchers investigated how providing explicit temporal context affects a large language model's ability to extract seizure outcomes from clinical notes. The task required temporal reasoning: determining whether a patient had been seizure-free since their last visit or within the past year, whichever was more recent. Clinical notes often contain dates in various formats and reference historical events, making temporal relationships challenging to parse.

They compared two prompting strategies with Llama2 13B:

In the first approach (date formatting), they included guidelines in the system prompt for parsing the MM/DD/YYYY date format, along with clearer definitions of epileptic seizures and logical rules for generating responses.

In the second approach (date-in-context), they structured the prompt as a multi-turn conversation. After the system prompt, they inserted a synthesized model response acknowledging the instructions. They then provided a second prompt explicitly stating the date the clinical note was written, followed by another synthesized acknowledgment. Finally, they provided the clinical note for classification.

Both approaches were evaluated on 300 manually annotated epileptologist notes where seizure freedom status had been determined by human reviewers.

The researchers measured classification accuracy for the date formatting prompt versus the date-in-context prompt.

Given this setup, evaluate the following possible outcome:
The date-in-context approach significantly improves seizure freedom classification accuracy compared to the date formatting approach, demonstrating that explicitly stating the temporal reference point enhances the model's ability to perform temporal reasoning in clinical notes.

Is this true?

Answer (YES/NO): YES